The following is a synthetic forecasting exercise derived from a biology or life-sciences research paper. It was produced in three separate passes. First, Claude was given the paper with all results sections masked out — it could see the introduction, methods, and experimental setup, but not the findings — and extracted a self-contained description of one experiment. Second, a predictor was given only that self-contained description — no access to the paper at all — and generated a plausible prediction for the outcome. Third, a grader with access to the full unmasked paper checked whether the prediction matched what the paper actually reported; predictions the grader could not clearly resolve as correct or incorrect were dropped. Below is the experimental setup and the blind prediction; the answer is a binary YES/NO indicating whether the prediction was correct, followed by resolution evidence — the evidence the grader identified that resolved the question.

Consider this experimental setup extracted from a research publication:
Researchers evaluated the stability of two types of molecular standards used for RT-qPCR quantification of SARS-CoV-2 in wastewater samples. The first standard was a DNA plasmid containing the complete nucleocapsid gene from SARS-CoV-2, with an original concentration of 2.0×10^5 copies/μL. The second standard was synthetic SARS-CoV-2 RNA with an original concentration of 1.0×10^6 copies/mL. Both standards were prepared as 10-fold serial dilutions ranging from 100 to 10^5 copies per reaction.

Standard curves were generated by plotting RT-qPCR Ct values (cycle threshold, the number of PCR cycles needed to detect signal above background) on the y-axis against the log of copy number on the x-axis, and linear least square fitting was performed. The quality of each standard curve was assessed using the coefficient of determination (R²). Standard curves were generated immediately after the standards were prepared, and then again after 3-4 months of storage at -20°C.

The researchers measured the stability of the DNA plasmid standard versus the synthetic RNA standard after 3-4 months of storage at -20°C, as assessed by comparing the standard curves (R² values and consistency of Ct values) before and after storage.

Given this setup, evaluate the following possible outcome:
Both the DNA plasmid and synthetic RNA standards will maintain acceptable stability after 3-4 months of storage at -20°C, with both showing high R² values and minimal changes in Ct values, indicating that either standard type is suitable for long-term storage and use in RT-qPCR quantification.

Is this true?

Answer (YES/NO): NO